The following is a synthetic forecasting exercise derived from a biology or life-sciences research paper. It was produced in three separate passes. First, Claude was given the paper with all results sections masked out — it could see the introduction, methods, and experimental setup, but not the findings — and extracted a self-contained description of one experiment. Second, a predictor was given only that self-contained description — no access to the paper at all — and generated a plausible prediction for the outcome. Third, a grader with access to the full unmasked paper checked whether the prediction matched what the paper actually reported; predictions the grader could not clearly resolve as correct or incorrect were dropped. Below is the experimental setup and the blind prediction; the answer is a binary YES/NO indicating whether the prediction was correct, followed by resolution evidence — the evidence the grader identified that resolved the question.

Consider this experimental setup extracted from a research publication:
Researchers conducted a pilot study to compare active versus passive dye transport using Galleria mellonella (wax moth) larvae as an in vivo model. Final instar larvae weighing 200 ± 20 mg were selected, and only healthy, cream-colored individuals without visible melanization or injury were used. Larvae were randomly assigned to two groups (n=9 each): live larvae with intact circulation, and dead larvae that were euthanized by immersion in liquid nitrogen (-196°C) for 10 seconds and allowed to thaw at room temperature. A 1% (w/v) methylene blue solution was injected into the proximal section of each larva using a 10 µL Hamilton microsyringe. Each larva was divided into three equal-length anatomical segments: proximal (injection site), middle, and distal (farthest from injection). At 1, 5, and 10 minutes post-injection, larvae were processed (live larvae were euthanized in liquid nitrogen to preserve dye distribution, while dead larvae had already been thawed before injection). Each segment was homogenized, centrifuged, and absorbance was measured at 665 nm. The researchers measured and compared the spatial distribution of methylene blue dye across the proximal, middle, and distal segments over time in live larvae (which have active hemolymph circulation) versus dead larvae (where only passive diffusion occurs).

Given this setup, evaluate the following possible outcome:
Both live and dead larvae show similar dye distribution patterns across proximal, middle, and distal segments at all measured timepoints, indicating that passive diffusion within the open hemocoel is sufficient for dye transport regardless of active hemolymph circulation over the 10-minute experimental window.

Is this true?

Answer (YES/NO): NO